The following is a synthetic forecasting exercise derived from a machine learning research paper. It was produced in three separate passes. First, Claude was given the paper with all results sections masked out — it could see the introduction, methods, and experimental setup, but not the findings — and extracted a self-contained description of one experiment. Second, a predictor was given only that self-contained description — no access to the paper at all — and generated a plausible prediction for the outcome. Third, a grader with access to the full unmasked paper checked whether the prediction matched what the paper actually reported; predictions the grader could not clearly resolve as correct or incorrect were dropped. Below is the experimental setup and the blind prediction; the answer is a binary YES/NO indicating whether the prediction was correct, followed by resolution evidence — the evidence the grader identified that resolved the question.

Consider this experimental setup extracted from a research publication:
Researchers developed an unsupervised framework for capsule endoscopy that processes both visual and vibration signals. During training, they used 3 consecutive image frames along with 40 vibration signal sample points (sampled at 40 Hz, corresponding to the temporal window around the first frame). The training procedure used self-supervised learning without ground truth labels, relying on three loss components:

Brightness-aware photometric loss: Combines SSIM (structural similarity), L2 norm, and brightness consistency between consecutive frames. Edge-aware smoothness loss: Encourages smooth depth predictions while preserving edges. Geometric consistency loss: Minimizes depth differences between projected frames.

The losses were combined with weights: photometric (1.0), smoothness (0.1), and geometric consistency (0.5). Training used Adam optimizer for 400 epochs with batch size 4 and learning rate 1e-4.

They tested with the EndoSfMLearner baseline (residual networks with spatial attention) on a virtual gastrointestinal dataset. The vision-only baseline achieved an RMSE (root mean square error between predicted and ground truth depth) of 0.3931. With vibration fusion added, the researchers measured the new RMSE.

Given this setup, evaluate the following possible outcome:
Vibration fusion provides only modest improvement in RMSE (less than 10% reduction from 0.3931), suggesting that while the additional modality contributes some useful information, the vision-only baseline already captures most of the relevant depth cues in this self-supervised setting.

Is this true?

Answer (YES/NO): YES